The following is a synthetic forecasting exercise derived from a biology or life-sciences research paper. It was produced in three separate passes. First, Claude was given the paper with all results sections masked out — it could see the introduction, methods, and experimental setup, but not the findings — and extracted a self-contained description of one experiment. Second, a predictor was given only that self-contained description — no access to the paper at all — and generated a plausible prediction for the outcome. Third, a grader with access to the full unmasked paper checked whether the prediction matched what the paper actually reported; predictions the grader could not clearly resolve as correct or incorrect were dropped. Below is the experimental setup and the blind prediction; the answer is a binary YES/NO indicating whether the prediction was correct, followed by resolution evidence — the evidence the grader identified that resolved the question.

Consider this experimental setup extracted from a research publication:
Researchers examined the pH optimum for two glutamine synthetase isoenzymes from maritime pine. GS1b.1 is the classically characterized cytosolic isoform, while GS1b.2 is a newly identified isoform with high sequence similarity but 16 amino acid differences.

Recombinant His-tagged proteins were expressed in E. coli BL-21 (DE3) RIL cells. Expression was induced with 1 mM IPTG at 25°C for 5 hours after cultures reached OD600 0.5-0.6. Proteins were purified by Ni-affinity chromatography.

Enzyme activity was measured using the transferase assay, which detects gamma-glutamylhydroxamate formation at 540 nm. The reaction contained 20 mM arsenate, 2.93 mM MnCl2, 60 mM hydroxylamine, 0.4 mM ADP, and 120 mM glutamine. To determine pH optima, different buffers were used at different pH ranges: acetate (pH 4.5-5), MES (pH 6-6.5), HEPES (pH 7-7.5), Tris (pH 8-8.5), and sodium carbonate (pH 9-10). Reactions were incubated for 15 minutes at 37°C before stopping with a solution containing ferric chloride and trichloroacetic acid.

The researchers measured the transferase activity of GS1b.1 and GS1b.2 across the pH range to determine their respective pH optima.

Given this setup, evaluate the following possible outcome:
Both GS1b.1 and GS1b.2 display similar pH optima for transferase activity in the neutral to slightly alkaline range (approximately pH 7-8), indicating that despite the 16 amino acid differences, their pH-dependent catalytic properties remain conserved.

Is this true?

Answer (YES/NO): NO